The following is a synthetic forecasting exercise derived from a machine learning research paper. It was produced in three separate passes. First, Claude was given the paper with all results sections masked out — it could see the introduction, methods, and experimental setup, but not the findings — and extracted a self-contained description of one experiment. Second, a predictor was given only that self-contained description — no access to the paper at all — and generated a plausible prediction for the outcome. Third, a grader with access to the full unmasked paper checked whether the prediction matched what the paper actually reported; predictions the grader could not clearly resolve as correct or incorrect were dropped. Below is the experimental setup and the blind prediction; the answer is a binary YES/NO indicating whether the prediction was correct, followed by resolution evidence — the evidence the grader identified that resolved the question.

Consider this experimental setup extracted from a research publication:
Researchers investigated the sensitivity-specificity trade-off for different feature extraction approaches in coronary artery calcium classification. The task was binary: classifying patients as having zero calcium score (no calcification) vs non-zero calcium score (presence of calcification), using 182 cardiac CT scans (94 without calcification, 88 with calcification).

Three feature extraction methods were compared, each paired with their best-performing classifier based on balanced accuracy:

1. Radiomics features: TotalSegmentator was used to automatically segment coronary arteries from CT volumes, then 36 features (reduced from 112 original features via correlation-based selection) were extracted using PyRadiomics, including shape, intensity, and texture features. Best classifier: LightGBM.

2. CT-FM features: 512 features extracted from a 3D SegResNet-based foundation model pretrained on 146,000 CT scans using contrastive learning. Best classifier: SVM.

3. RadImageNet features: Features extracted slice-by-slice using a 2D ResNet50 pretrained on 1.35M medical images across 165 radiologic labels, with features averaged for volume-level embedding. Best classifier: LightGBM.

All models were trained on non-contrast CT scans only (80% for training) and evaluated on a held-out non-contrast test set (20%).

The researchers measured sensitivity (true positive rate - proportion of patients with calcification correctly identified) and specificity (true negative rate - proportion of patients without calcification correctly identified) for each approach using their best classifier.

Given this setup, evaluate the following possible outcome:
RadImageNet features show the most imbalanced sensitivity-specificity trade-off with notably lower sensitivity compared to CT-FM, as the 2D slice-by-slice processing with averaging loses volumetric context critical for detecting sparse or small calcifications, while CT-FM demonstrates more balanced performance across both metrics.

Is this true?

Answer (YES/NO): NO